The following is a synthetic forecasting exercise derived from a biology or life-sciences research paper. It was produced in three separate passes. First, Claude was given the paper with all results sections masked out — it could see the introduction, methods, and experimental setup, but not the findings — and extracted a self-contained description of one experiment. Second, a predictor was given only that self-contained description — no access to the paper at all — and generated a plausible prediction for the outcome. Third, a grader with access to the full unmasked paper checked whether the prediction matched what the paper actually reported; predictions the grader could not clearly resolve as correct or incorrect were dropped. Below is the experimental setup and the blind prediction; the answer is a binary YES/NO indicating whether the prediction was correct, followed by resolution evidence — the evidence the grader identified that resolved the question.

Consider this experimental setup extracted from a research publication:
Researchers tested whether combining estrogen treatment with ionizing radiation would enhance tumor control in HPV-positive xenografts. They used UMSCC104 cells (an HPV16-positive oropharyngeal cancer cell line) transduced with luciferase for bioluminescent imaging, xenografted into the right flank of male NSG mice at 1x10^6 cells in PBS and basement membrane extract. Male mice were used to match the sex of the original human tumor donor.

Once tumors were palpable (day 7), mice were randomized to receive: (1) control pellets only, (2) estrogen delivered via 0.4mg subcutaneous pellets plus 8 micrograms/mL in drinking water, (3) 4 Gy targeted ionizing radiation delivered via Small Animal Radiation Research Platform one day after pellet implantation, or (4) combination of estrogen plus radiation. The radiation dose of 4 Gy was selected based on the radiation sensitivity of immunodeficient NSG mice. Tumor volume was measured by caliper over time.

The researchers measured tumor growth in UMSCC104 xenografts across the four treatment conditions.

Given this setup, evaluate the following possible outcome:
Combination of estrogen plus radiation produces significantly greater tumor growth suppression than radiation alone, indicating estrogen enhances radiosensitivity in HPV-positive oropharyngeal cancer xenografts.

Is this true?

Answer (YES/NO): NO